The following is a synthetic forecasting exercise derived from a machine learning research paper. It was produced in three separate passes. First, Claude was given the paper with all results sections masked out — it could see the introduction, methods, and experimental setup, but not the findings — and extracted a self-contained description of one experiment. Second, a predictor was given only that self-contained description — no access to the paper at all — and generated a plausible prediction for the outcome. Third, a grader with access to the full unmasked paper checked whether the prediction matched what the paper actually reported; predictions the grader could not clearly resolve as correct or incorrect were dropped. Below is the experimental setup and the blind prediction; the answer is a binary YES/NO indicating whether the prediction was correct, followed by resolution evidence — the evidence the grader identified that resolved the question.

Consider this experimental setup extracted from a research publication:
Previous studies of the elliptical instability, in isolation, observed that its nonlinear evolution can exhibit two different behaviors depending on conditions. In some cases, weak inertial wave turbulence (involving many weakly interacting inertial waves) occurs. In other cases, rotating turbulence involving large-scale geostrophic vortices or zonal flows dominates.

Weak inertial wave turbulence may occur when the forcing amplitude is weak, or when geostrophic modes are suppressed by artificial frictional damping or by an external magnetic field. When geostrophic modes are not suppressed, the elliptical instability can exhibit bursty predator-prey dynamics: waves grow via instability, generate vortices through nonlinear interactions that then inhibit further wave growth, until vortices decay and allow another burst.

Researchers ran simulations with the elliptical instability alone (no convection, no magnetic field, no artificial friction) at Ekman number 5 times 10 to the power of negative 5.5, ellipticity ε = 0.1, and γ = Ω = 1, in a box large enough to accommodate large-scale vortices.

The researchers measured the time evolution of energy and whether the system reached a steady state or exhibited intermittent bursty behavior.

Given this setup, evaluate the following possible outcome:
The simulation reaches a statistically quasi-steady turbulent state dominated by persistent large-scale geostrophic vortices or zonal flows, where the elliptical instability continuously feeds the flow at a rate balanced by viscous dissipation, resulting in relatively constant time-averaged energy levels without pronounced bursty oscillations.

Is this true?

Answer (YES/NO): NO